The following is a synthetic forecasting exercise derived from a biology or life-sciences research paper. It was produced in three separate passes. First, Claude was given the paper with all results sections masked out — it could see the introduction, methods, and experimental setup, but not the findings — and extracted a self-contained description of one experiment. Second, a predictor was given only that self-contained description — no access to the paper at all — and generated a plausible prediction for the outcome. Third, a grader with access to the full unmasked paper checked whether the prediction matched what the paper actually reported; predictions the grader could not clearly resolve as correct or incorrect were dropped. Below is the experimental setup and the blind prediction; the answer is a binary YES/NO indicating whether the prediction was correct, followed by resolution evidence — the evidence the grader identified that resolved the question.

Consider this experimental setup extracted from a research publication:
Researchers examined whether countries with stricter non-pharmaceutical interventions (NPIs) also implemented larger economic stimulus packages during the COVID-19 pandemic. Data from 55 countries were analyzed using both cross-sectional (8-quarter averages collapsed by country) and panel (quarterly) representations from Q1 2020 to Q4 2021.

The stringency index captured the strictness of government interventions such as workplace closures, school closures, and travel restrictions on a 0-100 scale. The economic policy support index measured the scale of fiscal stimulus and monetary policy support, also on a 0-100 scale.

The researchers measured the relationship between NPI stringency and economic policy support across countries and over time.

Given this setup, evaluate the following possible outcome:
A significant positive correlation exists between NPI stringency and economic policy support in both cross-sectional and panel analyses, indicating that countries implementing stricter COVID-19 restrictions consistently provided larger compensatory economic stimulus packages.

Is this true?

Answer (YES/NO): NO